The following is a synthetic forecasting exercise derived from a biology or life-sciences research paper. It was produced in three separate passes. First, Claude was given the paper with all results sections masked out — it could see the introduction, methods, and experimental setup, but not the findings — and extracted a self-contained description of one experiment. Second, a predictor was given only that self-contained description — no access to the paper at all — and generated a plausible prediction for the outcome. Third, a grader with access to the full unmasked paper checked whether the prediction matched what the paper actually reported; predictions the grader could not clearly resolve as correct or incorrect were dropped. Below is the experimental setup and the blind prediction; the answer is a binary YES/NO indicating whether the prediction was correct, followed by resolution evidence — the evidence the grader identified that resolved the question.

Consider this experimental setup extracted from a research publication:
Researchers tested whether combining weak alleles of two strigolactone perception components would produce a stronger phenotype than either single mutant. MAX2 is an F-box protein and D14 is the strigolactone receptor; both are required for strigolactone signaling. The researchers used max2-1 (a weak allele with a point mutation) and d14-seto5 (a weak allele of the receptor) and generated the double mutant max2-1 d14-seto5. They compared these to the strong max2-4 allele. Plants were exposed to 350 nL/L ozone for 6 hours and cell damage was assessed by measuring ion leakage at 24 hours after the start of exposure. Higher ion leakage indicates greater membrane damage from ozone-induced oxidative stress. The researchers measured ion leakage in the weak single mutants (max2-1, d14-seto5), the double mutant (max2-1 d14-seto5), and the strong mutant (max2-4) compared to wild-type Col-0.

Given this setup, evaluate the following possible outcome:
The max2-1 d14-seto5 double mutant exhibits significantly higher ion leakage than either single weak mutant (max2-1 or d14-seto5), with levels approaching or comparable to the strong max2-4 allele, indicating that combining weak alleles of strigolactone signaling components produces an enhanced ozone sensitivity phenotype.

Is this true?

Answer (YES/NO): YES